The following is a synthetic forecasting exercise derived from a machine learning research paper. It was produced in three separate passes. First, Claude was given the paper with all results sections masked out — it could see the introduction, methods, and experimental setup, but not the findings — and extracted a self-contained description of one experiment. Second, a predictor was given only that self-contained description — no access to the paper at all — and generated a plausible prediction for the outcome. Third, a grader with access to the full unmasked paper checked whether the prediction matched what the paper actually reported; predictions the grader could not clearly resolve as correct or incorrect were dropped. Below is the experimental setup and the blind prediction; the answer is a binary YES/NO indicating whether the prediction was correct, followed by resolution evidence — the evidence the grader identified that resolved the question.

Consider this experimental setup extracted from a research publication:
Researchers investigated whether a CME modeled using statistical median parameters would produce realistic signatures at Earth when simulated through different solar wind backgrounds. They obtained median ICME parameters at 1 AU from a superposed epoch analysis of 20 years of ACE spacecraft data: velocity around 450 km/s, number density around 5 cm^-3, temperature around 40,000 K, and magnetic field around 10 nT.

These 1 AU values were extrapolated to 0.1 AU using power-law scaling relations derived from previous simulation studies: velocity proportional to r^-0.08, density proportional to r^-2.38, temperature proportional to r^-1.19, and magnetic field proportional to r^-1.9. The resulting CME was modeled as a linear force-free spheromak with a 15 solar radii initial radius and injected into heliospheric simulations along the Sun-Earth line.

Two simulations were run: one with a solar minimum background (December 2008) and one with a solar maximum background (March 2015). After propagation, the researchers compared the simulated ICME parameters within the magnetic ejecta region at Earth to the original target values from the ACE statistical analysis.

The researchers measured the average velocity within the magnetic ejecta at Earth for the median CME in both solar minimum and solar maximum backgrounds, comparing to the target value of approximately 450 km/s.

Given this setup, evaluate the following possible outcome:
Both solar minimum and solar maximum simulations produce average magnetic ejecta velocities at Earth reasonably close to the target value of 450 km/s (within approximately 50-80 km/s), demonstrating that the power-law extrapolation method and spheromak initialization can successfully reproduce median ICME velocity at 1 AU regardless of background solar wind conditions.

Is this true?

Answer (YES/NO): YES